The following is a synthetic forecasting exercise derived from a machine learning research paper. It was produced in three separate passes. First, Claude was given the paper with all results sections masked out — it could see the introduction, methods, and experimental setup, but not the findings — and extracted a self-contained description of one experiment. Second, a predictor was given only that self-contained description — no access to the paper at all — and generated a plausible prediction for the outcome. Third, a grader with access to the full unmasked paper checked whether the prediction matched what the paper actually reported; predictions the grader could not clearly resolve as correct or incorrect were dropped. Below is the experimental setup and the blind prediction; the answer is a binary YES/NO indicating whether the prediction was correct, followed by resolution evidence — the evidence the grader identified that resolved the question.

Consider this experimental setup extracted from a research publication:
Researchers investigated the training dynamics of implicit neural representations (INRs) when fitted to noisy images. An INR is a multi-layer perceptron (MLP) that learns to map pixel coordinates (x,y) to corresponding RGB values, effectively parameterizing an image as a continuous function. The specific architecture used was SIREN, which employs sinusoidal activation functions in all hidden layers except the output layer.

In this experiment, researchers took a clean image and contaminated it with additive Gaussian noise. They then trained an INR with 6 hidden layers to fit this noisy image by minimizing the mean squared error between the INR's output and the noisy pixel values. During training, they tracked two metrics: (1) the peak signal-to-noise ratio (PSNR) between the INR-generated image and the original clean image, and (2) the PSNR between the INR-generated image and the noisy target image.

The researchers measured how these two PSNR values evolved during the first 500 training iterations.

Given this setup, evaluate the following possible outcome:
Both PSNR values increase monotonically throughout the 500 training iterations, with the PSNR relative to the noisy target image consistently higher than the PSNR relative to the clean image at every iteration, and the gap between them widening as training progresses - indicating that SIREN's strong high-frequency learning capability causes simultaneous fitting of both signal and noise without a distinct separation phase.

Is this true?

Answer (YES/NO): NO